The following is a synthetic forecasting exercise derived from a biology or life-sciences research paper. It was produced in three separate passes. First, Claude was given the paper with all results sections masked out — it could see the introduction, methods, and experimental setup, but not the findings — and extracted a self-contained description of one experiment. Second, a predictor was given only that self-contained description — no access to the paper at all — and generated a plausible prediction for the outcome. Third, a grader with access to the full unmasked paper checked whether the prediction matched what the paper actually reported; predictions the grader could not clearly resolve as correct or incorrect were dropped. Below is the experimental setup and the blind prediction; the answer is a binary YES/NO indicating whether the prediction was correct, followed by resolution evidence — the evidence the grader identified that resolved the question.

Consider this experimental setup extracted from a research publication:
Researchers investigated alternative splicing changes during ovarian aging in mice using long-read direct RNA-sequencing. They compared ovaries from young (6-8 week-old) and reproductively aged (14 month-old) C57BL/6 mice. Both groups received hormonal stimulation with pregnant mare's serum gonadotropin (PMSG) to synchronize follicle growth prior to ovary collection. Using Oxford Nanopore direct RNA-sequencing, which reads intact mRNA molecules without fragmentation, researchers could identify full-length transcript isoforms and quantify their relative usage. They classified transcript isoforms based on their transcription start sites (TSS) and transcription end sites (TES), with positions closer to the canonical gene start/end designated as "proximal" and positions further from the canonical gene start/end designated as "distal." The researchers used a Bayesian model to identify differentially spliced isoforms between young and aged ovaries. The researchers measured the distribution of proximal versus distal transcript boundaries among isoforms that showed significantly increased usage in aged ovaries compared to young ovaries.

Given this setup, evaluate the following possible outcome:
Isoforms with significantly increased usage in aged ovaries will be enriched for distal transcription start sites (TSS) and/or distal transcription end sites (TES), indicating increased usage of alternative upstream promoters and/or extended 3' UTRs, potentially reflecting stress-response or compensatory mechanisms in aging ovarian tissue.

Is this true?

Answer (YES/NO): YES